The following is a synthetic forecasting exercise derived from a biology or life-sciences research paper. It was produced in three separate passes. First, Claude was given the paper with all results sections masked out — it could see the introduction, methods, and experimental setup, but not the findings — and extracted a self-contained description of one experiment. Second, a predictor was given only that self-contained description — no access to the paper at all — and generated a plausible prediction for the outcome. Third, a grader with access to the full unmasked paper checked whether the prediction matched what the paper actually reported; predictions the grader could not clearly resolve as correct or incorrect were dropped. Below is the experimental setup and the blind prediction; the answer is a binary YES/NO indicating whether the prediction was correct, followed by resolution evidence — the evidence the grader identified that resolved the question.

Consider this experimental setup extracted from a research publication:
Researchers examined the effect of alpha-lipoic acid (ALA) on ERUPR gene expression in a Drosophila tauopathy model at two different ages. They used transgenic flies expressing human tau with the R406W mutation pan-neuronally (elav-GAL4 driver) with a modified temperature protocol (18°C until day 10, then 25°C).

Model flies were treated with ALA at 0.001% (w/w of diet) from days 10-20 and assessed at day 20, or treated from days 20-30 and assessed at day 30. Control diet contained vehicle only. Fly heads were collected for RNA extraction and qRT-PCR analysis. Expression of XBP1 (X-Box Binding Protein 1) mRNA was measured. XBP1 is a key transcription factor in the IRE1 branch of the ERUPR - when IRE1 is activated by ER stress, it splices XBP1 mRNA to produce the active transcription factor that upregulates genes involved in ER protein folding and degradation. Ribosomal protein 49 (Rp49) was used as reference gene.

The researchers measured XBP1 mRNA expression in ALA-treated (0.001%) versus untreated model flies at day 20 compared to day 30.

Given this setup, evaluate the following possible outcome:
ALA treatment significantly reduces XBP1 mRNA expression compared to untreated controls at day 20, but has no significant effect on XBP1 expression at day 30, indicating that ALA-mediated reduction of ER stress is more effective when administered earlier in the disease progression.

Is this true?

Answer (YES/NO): NO